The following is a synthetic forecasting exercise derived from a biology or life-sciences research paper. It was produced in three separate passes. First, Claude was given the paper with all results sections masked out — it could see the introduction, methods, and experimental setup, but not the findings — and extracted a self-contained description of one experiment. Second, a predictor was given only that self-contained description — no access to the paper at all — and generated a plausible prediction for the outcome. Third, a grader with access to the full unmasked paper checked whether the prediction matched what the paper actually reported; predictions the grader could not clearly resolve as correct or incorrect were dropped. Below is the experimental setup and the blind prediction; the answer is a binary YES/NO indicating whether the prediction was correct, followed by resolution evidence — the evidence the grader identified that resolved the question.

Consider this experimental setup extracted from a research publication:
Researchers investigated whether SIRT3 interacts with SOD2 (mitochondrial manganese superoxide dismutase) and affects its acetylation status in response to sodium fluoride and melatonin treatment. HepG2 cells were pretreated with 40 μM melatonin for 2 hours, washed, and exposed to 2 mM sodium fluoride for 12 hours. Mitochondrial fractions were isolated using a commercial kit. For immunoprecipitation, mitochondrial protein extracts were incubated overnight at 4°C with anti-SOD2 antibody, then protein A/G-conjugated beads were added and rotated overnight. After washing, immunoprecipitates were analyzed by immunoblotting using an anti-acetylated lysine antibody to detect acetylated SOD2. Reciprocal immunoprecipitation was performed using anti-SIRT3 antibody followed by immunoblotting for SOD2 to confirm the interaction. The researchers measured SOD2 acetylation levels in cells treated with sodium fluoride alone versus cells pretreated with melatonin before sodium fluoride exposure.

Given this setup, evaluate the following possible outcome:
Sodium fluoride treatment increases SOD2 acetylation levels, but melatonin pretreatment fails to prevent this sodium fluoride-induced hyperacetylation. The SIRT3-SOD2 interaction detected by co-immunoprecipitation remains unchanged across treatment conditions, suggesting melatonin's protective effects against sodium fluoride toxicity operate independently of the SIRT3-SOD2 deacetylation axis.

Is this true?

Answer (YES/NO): NO